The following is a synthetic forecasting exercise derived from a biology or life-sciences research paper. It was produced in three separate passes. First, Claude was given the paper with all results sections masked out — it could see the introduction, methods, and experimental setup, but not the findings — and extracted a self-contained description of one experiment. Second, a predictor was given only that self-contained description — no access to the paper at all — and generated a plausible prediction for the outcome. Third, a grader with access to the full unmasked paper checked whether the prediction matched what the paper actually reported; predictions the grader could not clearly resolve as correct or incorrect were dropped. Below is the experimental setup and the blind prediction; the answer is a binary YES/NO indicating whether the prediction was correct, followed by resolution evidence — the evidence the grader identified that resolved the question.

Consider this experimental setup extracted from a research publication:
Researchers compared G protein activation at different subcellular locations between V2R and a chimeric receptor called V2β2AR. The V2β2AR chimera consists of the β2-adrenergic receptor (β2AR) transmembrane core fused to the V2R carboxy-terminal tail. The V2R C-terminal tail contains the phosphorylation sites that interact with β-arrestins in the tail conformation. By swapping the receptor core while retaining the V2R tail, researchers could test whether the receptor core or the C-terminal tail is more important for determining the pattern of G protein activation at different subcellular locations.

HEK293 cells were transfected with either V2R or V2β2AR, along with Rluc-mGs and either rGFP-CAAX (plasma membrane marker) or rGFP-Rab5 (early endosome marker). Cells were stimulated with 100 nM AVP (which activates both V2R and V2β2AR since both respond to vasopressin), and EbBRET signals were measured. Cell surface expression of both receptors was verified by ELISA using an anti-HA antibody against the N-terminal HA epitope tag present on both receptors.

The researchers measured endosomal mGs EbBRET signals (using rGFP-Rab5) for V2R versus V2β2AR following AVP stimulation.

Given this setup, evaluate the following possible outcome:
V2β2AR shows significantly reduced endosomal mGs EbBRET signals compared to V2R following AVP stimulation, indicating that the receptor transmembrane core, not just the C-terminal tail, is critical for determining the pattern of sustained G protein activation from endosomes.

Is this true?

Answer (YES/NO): NO